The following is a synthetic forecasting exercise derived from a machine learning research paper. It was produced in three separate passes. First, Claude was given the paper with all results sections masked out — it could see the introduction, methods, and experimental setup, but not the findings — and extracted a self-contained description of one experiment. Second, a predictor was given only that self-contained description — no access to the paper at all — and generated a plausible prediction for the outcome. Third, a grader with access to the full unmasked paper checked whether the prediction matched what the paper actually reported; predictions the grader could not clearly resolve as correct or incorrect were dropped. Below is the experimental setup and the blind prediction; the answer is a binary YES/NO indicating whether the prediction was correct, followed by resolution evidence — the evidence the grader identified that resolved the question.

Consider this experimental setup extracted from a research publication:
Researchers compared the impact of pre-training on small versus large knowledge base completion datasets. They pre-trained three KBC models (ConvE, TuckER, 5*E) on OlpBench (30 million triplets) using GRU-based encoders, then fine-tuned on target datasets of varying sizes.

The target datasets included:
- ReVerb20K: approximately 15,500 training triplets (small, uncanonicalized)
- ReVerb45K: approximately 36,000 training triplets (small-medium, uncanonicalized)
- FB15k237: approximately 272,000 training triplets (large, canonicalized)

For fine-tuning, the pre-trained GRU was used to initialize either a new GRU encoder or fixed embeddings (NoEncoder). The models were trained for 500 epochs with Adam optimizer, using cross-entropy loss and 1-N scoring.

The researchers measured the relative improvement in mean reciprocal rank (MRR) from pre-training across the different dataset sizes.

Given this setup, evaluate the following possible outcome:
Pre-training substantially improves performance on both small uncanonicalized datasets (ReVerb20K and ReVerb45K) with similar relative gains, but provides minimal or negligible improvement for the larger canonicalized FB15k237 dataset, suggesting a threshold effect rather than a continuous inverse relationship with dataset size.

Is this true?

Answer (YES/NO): NO